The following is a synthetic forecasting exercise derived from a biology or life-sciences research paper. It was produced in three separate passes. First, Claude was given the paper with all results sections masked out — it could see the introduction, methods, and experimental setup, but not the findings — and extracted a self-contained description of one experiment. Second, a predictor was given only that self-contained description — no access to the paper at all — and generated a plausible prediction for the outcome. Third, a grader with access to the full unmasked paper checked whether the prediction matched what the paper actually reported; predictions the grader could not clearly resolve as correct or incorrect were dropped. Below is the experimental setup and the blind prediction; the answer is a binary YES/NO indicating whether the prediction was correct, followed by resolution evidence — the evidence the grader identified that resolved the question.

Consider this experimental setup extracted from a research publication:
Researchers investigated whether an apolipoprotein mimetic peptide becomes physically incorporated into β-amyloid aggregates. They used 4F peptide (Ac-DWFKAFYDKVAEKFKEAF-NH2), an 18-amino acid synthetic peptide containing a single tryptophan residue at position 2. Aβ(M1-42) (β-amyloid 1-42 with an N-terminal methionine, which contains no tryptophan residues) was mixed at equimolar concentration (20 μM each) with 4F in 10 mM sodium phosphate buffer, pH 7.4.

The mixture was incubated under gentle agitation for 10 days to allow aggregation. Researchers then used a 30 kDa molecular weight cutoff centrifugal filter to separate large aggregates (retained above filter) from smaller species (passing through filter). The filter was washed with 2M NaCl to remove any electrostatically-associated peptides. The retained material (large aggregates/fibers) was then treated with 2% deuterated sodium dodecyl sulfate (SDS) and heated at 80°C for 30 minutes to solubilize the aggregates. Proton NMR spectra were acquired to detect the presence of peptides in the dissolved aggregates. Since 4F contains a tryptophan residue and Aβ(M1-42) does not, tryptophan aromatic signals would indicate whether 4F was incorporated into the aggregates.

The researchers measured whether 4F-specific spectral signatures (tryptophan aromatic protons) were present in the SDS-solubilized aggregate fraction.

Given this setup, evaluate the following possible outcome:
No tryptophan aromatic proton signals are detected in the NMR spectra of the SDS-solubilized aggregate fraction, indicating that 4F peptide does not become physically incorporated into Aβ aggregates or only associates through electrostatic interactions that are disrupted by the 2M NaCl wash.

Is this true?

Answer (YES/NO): YES